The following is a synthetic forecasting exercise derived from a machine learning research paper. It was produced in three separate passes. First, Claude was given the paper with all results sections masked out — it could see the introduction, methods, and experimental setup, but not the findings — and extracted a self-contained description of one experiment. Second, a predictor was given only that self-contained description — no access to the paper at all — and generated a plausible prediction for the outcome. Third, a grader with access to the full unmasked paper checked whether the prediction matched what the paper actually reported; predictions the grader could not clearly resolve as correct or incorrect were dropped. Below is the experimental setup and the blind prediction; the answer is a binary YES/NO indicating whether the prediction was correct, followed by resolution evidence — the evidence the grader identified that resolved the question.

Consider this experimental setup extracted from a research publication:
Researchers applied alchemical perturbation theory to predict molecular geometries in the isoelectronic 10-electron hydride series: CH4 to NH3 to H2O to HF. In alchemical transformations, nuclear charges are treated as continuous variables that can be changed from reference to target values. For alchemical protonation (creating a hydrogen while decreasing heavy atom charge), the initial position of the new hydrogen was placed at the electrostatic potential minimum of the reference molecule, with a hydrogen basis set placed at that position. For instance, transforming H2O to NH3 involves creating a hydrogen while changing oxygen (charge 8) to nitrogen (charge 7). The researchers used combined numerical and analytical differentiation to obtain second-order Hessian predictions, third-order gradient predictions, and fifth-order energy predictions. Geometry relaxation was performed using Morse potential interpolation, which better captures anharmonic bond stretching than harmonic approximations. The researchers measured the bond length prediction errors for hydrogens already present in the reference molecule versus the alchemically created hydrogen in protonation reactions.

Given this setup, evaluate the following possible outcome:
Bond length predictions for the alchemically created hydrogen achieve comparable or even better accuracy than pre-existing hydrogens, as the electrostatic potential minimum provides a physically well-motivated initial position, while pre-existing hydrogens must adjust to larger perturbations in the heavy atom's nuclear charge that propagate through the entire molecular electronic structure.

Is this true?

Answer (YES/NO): NO